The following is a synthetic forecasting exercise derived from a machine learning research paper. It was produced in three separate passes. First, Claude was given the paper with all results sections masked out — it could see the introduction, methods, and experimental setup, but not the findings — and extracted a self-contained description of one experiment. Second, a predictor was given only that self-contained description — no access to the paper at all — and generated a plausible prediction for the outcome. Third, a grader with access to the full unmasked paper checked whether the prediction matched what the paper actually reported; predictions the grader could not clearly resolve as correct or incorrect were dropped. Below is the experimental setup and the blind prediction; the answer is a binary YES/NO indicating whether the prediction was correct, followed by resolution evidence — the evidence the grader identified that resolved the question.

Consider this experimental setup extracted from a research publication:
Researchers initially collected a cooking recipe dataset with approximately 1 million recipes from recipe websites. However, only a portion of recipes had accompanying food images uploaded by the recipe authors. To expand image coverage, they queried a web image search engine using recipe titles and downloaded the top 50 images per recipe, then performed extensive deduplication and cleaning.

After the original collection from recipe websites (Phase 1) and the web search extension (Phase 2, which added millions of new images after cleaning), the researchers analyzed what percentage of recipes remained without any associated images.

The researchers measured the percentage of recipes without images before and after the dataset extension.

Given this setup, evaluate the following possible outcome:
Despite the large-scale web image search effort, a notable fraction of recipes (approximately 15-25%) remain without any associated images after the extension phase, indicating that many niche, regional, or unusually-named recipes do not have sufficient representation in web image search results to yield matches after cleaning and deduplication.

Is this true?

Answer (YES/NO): NO